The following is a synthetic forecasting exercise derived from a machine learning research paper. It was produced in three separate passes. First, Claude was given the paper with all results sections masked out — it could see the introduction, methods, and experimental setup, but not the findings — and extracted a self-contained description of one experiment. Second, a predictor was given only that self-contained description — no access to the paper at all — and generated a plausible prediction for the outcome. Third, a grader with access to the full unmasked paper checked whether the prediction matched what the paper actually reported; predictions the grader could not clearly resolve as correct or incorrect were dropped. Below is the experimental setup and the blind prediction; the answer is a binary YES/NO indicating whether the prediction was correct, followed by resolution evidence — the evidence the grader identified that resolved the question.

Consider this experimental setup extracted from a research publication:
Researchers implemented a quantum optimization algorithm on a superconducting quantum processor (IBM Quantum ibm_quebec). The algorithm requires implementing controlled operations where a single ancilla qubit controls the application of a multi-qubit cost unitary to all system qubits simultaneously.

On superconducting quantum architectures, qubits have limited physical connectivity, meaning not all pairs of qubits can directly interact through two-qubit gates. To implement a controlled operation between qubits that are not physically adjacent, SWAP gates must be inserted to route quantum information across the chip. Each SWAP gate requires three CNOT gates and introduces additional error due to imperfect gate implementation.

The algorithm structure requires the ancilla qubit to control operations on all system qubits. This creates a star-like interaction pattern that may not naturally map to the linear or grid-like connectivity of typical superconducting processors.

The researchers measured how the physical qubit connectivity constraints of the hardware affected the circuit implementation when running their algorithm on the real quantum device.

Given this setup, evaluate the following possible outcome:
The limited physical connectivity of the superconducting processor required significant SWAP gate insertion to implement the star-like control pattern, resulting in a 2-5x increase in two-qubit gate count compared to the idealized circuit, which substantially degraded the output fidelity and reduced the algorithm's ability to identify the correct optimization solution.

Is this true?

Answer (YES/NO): NO